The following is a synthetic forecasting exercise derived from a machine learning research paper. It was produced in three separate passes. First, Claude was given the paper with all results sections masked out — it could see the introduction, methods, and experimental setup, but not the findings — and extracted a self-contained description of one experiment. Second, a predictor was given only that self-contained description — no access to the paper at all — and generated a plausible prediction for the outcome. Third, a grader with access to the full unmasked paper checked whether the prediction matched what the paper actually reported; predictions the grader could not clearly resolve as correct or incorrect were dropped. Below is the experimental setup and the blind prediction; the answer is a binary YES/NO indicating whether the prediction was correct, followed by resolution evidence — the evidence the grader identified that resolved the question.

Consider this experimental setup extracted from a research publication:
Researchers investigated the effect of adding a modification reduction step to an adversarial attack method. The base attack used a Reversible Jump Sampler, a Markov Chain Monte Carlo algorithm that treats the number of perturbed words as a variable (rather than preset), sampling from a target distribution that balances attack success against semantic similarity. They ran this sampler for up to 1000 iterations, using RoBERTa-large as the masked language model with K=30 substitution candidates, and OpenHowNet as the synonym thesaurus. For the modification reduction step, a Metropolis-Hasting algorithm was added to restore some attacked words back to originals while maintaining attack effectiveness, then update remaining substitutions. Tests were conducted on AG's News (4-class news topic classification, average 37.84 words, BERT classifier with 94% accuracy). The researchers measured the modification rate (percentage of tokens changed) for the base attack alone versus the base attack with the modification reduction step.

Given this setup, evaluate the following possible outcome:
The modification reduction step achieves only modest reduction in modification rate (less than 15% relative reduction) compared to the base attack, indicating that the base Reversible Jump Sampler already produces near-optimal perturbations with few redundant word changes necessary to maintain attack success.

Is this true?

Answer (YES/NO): YES